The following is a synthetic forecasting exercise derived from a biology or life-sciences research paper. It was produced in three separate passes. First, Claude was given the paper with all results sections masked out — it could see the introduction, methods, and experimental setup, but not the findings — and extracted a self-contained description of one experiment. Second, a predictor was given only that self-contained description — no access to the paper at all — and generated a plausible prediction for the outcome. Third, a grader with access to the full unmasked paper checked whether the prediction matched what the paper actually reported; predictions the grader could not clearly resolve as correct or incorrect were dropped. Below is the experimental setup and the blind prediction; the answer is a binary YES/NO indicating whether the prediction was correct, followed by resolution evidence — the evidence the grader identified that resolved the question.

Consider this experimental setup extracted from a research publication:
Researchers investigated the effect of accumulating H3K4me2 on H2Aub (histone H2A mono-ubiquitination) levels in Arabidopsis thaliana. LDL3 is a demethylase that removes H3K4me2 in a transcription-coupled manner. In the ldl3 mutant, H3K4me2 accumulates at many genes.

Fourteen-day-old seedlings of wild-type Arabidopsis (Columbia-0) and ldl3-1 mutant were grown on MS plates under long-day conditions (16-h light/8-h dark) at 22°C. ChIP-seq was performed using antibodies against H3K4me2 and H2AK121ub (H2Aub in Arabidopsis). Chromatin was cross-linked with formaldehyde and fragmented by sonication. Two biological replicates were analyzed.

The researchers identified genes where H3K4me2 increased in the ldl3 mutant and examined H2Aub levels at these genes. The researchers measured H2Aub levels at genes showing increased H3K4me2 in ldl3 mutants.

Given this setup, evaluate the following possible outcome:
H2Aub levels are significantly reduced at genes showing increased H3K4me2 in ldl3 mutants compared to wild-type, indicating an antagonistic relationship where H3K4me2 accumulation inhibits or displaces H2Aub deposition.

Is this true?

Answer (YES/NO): NO